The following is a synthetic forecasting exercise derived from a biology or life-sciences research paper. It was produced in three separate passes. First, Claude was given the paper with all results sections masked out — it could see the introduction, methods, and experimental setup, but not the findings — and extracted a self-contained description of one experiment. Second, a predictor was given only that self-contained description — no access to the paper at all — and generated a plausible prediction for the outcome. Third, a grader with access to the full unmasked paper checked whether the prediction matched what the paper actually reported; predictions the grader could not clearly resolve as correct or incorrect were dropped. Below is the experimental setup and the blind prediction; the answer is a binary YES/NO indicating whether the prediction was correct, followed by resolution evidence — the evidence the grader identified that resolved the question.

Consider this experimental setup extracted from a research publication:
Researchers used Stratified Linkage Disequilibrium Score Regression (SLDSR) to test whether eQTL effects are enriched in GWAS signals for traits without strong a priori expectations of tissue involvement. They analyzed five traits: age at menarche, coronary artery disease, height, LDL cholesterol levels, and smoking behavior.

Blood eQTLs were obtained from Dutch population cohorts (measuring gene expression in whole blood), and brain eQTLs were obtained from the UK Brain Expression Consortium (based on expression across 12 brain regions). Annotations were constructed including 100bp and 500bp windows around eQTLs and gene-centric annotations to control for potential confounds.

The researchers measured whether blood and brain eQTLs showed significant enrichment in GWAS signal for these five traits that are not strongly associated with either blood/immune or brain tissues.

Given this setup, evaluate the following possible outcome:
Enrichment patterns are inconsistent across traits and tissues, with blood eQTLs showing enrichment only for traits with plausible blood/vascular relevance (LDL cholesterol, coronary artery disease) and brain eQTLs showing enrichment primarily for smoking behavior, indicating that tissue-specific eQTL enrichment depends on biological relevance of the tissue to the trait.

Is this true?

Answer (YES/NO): NO